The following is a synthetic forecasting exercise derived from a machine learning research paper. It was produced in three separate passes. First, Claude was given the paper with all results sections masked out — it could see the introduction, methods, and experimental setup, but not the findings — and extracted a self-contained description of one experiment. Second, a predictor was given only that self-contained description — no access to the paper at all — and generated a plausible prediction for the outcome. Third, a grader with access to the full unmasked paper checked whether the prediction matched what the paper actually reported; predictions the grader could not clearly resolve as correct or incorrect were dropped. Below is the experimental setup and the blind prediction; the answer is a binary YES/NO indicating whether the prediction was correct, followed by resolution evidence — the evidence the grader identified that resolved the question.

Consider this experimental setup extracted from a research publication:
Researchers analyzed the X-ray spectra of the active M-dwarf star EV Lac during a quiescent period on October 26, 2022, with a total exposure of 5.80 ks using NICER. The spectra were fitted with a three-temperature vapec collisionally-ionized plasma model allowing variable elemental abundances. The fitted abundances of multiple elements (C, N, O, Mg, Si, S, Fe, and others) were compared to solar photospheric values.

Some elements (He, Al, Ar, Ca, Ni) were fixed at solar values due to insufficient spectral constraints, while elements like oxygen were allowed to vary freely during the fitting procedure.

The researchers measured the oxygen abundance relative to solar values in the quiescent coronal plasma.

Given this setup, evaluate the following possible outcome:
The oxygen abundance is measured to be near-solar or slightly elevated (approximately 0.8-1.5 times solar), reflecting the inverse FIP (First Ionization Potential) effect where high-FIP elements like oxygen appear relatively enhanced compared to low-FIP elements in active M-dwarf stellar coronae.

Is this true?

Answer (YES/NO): NO